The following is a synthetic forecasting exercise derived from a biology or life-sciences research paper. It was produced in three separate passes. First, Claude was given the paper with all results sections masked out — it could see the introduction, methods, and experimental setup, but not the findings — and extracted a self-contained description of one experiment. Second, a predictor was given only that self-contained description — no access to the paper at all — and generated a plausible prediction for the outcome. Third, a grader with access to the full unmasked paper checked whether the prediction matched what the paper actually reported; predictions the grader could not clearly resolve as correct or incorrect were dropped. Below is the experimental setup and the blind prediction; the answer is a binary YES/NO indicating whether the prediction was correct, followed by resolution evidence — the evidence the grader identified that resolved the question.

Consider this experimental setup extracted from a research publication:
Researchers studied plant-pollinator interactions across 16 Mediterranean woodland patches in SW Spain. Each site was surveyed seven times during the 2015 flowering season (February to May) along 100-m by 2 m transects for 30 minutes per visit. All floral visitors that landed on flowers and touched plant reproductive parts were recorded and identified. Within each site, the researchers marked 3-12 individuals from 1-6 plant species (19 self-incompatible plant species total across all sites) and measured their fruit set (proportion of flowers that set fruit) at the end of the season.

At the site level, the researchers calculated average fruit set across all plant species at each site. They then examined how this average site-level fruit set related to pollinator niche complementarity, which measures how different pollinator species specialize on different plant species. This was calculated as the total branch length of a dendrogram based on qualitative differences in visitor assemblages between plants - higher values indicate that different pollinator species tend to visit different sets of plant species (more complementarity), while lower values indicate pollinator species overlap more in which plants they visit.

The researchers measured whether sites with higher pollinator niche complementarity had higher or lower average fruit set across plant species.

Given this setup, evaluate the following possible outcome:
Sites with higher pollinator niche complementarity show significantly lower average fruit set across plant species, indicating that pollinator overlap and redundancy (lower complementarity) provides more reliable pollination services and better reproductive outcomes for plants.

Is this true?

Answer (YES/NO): NO